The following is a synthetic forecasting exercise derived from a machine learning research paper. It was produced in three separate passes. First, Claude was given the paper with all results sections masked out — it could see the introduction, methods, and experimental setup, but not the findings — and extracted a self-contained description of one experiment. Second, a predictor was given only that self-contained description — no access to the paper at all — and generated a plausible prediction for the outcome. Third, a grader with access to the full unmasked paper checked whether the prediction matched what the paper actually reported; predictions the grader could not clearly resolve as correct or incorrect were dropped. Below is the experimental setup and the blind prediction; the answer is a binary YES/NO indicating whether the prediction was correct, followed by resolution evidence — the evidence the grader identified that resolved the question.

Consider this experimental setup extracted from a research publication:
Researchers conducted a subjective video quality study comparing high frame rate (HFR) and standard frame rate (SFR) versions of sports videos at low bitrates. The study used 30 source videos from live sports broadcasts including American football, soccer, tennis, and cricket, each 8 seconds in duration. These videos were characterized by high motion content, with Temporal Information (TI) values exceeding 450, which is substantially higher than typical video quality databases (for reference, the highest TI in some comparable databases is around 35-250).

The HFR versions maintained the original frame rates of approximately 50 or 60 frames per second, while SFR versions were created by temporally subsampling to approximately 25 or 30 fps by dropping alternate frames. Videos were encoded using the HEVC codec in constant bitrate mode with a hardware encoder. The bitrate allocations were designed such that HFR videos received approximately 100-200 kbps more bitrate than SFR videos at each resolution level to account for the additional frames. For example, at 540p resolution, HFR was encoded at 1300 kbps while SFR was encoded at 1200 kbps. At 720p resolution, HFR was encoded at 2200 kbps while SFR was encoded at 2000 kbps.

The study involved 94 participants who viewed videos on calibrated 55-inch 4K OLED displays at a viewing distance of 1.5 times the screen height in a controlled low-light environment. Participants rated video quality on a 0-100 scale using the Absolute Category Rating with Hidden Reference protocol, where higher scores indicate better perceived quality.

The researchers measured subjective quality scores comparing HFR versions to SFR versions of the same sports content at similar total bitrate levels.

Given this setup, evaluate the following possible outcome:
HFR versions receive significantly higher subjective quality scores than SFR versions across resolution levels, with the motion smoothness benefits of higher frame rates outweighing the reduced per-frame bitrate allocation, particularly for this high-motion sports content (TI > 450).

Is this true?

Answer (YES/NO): NO